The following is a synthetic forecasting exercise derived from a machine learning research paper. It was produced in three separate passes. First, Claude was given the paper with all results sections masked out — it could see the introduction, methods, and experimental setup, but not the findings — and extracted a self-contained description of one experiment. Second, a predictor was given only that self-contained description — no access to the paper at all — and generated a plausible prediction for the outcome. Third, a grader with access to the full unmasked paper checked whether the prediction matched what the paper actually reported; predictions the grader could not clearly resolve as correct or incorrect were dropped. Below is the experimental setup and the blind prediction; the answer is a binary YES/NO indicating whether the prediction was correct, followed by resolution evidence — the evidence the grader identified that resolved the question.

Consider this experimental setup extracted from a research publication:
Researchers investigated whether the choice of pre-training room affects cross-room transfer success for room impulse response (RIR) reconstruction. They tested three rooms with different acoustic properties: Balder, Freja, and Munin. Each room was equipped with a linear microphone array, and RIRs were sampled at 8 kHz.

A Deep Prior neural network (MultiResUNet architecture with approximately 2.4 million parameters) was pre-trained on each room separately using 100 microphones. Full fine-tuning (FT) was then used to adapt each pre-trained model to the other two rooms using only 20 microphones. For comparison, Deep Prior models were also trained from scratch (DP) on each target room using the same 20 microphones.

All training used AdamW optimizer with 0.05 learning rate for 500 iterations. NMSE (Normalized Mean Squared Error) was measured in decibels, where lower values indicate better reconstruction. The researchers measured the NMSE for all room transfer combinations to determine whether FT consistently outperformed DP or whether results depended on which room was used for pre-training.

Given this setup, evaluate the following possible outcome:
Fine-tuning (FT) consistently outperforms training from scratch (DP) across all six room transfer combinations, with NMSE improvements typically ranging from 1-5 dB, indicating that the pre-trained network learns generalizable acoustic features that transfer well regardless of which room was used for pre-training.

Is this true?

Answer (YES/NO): NO